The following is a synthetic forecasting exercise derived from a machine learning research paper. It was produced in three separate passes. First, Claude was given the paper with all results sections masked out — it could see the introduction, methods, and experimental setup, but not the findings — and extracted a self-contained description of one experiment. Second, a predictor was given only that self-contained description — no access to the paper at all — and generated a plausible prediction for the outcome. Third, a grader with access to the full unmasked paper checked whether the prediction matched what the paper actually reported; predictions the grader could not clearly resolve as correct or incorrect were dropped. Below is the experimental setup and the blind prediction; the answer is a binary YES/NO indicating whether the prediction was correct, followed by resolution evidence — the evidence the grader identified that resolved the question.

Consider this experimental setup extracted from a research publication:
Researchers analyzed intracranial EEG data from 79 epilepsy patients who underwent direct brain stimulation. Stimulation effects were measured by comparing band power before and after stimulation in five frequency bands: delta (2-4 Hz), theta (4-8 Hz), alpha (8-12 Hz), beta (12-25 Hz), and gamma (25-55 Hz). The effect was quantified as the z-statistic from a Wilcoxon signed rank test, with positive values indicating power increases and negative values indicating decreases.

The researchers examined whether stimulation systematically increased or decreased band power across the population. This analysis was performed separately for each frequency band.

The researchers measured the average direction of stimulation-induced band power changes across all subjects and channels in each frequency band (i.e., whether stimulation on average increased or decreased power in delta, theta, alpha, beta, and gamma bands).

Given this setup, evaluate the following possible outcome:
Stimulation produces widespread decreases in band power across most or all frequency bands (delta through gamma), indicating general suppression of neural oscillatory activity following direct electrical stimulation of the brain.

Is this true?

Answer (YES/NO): NO